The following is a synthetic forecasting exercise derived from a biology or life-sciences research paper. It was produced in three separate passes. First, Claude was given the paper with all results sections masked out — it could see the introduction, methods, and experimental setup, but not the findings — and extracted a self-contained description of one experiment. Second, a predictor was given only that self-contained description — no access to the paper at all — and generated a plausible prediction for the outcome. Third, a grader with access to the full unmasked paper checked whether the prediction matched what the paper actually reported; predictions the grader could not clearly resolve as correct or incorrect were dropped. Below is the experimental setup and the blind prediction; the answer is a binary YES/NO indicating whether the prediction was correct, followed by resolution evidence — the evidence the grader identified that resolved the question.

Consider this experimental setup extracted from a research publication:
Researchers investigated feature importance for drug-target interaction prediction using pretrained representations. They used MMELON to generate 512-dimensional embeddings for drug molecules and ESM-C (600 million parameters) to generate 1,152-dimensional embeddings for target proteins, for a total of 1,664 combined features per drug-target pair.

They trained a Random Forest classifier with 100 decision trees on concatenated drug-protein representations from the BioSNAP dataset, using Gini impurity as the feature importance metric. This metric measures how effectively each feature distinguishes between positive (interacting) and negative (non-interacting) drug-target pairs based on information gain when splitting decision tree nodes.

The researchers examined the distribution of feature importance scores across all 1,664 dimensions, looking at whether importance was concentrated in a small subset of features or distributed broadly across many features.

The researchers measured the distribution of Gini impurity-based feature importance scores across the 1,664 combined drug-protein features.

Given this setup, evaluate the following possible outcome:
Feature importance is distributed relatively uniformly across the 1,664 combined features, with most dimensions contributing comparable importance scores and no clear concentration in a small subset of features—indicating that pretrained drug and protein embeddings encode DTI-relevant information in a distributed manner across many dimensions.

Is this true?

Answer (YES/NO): NO